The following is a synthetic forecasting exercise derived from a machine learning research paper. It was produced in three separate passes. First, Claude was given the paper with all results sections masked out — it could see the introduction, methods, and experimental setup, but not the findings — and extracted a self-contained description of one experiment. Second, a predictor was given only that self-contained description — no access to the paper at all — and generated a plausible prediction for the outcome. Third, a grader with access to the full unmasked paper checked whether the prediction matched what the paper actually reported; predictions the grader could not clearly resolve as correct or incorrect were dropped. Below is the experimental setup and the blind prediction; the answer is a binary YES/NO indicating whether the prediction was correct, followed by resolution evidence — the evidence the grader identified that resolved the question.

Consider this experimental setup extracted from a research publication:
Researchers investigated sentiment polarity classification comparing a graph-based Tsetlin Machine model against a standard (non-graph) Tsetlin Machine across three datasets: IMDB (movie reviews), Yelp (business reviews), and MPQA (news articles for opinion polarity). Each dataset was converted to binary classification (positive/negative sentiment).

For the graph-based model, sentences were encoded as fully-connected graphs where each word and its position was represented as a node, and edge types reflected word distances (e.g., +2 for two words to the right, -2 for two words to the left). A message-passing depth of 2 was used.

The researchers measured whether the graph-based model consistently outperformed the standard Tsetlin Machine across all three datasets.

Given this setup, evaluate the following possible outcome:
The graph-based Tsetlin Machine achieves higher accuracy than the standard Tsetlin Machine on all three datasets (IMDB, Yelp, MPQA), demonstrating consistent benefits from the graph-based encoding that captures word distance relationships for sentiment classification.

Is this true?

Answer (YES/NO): NO